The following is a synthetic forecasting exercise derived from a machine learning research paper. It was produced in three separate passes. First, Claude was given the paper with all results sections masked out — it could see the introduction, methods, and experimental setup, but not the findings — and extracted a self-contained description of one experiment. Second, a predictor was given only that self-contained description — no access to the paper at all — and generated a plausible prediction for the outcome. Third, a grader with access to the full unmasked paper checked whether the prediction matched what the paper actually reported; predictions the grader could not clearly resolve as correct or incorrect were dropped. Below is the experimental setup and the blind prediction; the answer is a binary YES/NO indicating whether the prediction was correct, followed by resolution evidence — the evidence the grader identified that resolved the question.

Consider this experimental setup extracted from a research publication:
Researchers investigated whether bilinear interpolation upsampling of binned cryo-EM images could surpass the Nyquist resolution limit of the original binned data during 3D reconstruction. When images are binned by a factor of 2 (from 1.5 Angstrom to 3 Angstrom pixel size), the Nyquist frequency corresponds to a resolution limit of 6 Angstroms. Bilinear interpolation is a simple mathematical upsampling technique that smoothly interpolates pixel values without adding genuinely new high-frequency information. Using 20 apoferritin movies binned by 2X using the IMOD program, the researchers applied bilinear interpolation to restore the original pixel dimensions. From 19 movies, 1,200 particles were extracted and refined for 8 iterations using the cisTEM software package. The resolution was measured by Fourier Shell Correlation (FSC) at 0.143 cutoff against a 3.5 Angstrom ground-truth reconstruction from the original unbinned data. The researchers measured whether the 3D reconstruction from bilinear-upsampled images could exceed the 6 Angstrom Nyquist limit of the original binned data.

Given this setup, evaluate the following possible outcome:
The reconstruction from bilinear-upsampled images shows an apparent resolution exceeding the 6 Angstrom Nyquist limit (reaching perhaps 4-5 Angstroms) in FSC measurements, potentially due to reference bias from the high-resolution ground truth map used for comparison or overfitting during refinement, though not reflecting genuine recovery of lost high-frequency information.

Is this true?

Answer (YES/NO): YES